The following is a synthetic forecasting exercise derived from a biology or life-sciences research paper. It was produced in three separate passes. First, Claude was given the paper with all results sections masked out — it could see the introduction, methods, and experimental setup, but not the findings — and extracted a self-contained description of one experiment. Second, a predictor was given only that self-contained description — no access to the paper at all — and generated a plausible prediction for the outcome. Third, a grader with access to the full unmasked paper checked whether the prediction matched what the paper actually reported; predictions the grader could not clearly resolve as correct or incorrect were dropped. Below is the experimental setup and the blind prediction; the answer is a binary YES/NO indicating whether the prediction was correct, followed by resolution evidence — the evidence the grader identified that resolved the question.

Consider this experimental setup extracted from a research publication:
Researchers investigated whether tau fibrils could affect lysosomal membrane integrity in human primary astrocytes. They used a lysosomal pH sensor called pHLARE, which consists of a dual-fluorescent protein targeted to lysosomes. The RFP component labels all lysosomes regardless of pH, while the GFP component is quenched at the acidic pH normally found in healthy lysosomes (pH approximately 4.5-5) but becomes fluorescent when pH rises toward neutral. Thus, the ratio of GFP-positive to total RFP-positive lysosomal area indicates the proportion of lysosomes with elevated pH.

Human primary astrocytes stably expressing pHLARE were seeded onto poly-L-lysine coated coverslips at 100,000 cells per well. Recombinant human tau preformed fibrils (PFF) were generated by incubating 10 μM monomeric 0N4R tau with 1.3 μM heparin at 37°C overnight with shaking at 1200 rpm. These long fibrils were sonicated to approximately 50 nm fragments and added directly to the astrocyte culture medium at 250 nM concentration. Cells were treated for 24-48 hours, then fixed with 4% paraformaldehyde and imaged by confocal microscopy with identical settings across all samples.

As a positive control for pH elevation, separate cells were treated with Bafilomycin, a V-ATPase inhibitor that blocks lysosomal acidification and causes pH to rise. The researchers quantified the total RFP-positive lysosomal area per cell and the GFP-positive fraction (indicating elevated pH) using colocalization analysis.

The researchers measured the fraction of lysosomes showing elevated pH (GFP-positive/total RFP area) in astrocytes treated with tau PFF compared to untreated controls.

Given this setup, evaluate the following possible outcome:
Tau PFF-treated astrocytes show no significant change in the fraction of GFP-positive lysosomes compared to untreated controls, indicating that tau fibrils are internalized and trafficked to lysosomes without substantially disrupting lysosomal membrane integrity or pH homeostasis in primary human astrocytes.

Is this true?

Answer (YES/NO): NO